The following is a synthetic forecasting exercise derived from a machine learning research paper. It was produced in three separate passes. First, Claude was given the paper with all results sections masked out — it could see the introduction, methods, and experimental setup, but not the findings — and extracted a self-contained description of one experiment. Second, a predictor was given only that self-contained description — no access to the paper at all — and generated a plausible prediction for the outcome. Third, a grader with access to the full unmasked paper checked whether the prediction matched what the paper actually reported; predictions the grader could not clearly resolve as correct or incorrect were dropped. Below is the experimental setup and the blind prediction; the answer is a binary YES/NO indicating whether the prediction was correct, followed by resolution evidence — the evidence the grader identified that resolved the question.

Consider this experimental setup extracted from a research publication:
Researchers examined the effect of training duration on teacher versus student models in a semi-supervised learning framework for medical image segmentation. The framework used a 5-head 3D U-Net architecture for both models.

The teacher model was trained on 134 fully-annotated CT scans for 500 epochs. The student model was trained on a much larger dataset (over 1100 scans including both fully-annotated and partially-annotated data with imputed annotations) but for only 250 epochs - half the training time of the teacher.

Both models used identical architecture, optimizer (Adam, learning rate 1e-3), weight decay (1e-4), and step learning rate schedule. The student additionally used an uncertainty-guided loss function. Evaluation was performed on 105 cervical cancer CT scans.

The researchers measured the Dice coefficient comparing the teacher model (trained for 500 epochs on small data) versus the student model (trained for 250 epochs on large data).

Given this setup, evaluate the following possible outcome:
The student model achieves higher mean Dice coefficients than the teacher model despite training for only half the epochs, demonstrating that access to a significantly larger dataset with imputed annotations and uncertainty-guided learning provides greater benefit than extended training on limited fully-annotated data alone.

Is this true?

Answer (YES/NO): YES